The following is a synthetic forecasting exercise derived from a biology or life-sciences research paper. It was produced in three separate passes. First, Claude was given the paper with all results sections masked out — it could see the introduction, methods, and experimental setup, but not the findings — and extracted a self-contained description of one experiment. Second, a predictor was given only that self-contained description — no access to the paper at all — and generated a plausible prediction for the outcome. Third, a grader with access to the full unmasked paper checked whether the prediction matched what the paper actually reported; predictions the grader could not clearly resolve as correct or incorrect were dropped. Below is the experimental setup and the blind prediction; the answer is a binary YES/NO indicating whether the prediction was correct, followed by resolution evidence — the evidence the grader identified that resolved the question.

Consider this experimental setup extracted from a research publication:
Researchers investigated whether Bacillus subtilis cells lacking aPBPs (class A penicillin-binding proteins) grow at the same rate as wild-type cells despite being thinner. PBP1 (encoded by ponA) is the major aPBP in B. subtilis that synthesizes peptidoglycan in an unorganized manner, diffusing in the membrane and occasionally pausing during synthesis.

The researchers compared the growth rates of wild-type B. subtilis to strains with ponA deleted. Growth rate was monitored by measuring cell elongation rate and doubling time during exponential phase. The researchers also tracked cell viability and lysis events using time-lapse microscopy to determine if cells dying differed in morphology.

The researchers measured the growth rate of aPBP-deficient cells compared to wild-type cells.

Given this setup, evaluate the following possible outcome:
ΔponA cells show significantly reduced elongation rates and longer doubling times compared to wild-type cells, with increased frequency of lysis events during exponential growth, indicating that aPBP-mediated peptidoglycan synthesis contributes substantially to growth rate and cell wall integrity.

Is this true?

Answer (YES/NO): NO